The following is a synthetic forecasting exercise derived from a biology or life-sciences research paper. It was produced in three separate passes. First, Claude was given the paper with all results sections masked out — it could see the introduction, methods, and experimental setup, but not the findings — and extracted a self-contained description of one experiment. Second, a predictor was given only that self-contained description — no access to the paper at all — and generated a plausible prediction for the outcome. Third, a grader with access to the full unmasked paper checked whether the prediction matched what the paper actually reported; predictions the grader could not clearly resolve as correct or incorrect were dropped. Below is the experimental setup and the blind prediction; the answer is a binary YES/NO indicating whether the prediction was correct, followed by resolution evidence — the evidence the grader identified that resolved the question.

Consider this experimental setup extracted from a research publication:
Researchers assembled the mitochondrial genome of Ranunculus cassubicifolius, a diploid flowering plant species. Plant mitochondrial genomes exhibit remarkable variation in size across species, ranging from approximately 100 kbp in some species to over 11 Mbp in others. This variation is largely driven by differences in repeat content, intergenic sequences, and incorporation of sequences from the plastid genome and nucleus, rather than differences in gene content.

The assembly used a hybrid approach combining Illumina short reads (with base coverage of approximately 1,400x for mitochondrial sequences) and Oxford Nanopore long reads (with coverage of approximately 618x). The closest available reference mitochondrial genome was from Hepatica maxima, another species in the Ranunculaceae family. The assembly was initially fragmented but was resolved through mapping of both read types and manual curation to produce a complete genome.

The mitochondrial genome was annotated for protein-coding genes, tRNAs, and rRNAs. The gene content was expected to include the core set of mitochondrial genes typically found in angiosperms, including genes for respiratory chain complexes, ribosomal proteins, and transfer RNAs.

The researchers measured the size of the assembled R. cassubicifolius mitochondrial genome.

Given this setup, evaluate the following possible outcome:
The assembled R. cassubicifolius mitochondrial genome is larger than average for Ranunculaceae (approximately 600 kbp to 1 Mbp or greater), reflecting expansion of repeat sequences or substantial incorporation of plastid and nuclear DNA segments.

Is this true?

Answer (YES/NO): YES